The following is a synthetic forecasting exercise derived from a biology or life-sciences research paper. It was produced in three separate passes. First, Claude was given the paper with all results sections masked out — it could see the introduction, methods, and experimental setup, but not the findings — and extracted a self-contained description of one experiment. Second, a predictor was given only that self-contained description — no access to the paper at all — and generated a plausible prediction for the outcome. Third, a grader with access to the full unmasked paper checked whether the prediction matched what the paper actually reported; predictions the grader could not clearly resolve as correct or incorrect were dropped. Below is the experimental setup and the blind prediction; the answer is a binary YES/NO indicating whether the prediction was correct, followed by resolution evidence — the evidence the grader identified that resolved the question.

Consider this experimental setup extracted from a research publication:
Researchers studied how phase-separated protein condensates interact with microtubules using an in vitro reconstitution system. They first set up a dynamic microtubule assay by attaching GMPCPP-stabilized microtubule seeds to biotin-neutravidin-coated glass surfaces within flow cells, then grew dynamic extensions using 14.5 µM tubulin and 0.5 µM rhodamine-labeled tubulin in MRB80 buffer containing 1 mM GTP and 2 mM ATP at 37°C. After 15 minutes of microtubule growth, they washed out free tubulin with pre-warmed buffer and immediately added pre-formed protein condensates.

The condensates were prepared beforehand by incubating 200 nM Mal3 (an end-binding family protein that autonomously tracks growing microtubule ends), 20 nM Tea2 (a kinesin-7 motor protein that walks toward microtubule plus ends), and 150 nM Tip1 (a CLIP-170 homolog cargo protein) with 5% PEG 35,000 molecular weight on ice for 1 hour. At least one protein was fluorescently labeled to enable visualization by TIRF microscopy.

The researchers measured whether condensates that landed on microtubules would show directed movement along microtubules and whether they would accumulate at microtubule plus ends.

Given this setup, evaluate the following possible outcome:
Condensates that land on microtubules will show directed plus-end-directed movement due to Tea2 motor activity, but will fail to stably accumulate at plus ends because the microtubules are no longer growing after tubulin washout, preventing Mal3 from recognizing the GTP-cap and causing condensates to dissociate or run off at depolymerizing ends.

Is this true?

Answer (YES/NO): NO